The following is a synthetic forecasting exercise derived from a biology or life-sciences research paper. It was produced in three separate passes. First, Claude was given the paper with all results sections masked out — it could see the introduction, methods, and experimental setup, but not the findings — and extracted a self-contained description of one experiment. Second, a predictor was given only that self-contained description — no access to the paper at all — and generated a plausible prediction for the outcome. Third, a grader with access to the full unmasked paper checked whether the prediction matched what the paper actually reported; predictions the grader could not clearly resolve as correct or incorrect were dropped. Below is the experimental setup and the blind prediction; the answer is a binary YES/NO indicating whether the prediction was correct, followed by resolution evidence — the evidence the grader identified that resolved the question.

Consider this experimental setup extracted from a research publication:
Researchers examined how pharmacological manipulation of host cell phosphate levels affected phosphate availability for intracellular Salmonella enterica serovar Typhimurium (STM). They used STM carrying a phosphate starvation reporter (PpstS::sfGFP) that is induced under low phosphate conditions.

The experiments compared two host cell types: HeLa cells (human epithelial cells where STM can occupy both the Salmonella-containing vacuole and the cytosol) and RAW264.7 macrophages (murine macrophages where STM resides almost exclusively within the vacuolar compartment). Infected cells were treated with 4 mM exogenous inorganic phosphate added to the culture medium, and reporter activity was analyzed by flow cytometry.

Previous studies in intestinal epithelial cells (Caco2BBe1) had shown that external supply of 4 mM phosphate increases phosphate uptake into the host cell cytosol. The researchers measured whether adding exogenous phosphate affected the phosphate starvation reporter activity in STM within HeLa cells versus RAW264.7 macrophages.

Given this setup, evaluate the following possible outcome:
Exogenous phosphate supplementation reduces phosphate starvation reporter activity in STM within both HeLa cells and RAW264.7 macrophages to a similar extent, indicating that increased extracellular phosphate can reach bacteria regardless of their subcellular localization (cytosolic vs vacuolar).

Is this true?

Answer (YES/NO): NO